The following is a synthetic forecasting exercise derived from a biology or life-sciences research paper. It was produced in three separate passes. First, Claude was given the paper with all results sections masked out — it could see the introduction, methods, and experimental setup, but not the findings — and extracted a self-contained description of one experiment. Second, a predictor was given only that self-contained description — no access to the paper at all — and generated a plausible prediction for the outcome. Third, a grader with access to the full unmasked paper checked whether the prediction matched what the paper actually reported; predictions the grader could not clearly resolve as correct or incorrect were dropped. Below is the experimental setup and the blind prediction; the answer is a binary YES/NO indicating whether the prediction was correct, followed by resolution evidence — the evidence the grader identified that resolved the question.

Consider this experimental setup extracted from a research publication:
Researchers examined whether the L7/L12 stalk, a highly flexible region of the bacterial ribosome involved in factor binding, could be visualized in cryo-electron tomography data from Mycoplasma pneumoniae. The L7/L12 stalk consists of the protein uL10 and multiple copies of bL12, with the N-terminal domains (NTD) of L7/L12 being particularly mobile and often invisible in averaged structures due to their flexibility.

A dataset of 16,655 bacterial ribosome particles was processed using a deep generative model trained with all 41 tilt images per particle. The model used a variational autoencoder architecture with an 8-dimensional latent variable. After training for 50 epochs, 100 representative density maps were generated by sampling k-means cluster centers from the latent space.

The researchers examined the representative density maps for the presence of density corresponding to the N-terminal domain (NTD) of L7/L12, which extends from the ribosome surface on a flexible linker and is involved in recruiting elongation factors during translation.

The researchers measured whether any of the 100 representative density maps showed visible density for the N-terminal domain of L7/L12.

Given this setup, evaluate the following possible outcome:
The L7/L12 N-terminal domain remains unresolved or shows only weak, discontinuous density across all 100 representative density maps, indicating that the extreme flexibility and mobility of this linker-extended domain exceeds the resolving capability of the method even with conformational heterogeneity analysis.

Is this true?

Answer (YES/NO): NO